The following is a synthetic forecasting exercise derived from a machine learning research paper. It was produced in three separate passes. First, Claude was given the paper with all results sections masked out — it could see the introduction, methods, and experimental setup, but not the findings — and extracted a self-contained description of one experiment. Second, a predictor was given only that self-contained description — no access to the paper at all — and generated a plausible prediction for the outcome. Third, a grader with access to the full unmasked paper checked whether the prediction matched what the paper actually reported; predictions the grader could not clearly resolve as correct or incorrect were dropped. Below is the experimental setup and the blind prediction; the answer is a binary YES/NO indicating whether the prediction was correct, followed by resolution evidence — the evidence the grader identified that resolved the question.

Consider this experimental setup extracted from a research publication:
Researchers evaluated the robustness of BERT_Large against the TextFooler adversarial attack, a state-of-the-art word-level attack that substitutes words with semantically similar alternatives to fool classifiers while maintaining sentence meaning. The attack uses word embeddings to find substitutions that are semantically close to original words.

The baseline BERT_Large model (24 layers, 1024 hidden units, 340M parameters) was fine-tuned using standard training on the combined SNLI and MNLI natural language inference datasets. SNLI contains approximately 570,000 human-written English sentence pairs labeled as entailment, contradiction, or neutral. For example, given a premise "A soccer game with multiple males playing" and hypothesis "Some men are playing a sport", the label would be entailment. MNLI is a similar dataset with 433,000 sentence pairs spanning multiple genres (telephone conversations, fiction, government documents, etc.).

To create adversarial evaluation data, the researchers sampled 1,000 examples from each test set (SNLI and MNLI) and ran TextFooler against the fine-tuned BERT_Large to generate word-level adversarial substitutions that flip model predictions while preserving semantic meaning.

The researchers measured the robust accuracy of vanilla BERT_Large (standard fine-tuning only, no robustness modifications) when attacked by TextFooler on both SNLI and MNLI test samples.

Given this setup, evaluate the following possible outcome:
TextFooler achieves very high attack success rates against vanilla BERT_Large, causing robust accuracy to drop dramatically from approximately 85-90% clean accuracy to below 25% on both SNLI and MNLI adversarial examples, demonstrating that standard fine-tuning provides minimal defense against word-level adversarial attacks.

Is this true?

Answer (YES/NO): YES